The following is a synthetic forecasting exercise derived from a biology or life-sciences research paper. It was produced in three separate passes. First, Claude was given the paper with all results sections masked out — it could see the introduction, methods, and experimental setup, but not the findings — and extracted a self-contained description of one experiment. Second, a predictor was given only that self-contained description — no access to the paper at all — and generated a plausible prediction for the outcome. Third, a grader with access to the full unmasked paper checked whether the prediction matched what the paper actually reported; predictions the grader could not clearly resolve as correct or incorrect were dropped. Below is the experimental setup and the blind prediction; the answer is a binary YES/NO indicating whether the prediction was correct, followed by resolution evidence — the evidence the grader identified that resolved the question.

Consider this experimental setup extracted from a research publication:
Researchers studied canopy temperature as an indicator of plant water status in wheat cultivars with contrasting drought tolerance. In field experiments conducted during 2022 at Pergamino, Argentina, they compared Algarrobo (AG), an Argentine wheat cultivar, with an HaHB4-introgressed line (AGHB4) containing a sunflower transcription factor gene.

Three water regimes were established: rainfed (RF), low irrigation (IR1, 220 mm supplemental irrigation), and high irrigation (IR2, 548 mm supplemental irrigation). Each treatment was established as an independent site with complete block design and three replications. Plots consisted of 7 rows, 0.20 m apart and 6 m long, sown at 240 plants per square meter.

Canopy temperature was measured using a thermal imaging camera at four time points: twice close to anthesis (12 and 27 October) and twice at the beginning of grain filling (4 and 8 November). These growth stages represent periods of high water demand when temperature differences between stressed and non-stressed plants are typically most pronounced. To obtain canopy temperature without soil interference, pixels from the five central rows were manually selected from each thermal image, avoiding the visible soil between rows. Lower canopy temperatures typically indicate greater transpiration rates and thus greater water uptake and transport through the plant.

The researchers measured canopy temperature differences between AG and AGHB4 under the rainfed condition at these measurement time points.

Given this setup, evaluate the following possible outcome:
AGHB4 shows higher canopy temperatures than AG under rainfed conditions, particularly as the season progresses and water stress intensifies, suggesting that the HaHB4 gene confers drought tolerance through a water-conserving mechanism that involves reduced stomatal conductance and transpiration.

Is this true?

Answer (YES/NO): NO